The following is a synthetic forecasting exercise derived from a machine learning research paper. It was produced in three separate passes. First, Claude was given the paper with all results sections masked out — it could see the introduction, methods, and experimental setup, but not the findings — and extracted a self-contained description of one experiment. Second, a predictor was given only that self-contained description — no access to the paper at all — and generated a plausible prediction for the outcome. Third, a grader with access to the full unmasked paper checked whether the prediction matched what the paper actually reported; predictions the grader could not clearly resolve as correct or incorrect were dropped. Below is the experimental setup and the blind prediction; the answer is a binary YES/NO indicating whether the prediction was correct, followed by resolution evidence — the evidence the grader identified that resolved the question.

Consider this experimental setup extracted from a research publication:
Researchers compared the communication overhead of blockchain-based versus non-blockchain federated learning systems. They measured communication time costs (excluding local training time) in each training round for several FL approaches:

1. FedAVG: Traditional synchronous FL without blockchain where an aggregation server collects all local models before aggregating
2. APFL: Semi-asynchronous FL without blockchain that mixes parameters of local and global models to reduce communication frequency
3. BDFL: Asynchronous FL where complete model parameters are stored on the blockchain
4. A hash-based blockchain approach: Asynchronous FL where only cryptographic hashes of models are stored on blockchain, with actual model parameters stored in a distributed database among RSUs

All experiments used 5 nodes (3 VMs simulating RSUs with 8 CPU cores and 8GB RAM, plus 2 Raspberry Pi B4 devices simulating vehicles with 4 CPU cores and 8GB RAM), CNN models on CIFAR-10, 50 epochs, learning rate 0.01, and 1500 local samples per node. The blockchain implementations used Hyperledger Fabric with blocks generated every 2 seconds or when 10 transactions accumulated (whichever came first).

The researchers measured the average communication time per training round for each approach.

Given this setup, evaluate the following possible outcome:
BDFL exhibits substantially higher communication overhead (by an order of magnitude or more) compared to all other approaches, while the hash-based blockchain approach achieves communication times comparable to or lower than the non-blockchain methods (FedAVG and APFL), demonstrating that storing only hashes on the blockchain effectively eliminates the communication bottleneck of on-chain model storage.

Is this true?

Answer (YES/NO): NO